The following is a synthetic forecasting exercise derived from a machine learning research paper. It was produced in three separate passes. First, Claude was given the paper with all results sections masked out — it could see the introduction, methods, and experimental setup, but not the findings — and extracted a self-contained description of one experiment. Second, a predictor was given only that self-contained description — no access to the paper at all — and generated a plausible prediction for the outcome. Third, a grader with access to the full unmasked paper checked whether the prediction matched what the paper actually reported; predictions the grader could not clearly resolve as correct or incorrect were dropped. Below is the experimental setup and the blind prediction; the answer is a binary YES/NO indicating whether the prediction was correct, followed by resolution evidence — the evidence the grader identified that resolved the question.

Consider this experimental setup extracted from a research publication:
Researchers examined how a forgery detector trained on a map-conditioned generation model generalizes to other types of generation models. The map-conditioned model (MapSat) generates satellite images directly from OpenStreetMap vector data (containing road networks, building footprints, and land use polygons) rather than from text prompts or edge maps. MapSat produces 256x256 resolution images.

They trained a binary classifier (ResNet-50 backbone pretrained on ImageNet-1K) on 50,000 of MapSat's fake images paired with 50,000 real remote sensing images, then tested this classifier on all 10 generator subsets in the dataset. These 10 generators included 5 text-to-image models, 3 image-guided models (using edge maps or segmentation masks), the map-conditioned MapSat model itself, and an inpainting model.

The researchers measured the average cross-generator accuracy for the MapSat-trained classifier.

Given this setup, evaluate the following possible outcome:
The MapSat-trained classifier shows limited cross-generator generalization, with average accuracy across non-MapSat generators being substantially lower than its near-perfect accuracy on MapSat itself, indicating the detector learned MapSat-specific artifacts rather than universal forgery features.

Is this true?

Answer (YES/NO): YES